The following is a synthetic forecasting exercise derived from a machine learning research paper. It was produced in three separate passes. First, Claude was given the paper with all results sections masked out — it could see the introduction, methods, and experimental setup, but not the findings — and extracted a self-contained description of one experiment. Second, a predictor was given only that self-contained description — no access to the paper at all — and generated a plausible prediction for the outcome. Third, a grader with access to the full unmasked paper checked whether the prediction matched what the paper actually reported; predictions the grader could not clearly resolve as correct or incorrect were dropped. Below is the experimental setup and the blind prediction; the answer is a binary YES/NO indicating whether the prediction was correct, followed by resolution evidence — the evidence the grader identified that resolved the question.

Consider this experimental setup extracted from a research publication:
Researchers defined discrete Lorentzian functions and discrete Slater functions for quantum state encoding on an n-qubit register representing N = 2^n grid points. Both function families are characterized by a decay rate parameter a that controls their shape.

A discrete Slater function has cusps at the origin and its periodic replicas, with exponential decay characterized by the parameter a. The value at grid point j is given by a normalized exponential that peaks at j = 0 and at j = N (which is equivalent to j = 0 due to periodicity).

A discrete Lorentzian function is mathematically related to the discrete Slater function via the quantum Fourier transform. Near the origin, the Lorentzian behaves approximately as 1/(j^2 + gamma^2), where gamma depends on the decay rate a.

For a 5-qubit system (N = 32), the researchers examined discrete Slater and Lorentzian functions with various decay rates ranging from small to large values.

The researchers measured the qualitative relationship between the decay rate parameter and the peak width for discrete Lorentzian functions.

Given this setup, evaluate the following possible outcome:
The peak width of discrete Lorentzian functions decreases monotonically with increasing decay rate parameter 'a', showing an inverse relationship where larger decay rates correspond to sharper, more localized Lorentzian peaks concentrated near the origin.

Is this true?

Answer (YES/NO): NO